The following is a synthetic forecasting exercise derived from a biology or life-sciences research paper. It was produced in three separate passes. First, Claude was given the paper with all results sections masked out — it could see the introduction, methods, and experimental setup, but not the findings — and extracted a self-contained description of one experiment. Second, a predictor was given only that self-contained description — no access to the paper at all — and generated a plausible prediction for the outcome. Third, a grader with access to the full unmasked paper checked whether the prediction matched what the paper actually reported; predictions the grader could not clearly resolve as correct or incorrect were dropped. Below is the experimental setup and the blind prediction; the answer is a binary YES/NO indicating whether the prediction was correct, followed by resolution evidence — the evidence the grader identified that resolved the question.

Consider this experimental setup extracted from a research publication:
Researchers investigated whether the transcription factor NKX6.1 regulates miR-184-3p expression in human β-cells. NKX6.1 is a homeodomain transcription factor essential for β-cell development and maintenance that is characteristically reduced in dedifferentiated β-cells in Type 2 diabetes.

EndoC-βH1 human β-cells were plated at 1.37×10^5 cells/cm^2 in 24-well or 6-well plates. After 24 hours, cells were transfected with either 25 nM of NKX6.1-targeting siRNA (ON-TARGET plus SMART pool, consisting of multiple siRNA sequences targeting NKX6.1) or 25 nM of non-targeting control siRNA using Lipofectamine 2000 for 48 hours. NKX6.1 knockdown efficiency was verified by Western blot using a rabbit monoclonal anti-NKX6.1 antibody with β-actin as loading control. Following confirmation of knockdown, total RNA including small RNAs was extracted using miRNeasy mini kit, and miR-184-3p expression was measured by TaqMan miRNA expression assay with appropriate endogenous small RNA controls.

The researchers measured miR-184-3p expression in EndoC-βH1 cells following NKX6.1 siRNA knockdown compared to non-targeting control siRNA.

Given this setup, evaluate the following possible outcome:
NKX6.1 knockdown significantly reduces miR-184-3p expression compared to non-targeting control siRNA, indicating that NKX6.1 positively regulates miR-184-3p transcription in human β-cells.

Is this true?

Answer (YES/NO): YES